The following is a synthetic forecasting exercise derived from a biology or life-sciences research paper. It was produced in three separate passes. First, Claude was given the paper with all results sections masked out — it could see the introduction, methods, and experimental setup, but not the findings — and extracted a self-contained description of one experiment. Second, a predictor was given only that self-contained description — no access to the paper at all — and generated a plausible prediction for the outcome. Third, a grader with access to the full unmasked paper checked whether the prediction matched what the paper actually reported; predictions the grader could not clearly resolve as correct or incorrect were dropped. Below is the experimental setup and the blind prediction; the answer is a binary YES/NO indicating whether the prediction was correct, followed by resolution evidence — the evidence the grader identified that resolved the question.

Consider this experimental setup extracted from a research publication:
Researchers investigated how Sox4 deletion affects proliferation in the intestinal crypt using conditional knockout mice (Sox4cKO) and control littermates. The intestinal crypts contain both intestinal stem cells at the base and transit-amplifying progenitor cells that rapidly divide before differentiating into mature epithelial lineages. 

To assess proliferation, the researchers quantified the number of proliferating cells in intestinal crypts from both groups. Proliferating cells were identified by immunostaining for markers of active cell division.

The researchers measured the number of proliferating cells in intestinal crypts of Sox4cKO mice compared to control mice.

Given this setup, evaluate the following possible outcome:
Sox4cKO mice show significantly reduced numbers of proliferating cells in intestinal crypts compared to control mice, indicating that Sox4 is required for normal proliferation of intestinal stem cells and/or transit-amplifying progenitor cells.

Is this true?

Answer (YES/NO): NO